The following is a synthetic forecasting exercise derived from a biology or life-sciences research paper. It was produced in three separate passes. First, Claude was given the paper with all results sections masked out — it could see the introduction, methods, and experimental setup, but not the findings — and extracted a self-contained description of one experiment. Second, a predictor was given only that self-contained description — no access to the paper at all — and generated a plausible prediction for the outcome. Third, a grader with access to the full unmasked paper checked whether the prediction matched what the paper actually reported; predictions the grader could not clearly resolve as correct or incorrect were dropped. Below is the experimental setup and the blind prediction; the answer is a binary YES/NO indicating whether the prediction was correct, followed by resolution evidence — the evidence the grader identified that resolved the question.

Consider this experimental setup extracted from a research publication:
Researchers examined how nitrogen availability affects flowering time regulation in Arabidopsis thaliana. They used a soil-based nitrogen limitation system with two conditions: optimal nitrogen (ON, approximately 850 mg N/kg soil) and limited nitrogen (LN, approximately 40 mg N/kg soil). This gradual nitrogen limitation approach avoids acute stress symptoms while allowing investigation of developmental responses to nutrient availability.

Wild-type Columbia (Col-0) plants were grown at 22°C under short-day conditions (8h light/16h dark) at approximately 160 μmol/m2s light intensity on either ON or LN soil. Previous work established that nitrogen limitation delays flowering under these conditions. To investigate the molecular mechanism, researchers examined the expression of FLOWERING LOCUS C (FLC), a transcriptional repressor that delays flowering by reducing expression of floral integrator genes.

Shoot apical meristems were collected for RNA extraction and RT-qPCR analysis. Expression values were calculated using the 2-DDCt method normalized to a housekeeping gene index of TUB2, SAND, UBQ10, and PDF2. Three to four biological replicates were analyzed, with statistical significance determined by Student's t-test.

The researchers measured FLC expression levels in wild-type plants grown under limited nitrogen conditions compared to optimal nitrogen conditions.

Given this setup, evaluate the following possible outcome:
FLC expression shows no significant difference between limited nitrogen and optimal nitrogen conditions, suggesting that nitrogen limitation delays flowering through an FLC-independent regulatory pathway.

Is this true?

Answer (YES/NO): NO